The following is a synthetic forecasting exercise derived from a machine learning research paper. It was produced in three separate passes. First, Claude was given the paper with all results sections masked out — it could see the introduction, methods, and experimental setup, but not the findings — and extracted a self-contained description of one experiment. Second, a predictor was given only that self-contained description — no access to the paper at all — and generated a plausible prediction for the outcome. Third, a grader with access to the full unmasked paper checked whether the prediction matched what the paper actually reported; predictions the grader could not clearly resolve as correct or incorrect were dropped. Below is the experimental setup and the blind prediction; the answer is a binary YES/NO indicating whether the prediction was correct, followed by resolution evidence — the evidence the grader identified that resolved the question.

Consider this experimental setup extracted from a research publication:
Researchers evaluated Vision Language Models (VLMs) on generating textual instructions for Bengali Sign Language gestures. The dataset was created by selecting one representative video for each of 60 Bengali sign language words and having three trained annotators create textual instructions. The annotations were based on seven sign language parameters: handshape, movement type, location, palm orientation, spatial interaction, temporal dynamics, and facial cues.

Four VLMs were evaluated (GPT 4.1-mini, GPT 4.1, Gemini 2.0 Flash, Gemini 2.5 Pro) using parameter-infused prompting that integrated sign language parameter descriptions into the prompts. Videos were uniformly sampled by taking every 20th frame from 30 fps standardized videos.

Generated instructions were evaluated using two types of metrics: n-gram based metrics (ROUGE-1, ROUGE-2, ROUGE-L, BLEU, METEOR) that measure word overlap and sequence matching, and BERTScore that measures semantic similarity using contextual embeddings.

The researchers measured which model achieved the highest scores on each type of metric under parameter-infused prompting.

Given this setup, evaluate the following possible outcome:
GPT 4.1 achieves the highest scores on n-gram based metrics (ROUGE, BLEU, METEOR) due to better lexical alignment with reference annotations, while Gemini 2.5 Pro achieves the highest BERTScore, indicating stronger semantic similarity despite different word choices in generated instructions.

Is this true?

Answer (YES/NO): NO